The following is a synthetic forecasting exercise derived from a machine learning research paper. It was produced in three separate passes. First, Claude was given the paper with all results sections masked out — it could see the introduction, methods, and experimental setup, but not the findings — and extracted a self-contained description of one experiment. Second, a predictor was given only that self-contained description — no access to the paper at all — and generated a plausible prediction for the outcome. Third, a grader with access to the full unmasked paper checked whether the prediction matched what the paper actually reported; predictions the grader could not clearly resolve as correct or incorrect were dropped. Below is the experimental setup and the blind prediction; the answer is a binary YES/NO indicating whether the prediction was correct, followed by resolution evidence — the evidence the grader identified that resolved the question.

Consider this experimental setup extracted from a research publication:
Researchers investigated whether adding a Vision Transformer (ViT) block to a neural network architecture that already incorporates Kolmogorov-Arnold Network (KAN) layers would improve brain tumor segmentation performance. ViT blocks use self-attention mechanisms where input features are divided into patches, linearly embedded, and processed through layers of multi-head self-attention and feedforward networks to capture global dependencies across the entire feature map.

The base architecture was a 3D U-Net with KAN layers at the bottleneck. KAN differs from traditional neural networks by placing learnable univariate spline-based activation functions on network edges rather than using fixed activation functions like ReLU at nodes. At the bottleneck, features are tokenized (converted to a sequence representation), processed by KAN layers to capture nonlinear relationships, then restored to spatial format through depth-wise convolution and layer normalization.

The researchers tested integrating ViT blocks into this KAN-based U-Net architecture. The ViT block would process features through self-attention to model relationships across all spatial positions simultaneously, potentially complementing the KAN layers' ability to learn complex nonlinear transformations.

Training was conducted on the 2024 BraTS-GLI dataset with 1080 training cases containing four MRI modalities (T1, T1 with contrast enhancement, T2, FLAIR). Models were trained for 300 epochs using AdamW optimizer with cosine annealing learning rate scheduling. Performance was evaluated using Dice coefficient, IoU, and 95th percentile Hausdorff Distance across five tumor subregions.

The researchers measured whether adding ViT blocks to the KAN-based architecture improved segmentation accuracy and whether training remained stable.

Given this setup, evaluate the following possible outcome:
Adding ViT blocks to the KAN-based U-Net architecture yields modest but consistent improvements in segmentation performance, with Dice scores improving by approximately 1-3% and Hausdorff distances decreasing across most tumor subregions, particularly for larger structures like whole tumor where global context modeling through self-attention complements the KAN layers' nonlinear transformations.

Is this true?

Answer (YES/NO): NO